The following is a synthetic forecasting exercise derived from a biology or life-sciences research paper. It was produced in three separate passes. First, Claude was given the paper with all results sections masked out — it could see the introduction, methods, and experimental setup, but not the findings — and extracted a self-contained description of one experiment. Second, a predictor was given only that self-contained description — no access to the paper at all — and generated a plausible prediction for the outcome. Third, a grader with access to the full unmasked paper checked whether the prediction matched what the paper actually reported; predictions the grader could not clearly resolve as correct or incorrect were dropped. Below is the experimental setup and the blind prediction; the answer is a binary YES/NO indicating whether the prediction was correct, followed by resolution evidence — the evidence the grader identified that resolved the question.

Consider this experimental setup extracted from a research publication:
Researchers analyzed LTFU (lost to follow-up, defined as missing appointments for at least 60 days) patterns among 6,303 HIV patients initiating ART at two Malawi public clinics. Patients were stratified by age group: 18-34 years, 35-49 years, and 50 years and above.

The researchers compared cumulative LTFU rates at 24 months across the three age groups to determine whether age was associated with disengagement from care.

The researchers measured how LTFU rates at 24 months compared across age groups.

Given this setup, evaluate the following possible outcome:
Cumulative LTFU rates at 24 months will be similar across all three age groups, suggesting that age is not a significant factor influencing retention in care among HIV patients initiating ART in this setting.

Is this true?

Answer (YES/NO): NO